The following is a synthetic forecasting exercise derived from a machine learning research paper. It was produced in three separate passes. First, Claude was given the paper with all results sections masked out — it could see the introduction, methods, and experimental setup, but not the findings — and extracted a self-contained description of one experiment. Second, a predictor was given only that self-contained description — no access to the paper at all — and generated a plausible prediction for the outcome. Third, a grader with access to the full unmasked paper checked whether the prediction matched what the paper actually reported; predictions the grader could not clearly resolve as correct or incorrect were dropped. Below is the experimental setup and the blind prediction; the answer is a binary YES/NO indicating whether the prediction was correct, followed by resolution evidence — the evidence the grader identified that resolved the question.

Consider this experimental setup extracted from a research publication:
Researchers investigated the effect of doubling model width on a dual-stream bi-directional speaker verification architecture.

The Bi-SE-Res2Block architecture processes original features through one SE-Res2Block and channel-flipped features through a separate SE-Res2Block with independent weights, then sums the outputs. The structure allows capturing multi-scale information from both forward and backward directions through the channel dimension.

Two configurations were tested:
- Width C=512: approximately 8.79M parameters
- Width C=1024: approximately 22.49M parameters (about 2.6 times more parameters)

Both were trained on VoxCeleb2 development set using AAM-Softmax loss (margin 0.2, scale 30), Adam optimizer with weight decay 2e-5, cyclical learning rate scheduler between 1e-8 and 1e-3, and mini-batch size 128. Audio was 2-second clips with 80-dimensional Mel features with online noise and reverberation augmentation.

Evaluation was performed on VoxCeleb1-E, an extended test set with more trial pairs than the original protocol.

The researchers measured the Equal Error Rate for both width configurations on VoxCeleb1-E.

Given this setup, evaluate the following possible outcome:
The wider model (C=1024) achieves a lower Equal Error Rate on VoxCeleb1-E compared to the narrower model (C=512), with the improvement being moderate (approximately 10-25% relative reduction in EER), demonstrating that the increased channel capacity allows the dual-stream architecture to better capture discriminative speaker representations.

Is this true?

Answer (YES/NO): NO